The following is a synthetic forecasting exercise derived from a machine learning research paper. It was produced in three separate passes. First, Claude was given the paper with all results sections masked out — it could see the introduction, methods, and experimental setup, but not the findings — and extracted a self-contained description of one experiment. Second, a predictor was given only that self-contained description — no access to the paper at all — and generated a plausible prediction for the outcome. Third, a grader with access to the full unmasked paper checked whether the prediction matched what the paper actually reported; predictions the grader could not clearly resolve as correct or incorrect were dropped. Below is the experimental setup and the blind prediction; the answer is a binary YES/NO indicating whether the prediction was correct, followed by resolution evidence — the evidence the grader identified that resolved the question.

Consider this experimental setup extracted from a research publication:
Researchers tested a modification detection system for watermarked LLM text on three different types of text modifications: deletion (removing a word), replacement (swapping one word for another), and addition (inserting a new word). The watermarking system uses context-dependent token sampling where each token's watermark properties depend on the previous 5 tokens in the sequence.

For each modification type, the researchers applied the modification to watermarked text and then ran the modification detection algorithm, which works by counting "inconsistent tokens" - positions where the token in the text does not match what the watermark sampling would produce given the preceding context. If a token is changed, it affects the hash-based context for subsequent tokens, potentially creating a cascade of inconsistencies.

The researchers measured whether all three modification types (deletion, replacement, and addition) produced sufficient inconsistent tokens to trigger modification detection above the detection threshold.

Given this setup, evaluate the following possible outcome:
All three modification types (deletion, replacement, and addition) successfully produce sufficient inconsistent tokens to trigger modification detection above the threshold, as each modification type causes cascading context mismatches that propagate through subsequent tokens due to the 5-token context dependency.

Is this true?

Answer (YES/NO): YES